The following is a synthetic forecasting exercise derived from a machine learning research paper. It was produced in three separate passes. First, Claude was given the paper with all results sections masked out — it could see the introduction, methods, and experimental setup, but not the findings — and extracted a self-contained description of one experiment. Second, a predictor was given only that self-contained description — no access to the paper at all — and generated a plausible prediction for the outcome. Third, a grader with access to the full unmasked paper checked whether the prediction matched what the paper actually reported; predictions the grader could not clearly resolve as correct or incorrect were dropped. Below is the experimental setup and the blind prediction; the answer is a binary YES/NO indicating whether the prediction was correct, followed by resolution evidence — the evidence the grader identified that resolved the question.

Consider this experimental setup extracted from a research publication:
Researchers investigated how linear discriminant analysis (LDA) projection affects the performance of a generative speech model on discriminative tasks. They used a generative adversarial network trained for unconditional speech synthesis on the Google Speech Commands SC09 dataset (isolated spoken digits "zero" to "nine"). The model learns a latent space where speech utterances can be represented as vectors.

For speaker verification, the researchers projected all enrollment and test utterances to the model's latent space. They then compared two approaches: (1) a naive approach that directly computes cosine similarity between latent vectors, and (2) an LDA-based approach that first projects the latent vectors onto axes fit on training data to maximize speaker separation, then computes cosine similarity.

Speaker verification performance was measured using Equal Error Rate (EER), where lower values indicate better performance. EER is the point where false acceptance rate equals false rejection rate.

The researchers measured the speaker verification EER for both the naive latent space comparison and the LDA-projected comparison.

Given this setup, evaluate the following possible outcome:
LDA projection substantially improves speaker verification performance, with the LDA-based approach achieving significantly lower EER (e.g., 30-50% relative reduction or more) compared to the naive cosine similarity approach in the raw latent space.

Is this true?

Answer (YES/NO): NO